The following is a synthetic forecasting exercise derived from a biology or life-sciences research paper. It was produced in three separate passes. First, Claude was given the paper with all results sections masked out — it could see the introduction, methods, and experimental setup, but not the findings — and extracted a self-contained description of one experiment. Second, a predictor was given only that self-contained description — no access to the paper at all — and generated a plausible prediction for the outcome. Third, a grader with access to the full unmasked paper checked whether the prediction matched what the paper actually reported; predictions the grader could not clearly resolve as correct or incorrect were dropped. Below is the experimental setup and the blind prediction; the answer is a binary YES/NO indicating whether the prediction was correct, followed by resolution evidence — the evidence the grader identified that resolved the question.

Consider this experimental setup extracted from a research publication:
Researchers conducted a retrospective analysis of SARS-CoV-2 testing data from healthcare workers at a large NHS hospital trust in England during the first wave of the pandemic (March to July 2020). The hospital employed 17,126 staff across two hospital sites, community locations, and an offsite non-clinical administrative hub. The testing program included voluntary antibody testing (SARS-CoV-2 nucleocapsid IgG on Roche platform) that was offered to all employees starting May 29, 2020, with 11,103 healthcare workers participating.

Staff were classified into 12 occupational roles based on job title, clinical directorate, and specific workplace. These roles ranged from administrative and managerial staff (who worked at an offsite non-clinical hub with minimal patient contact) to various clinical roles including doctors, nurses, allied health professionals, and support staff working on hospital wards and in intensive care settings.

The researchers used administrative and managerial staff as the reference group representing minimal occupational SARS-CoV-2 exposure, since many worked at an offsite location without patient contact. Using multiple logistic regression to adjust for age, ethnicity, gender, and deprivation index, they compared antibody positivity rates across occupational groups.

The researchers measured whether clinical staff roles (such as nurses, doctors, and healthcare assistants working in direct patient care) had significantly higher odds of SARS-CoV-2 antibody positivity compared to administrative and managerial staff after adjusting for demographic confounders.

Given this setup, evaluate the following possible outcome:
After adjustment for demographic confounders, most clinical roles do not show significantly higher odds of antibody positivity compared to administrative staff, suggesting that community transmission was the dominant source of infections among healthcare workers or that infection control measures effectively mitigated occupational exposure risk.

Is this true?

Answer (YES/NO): NO